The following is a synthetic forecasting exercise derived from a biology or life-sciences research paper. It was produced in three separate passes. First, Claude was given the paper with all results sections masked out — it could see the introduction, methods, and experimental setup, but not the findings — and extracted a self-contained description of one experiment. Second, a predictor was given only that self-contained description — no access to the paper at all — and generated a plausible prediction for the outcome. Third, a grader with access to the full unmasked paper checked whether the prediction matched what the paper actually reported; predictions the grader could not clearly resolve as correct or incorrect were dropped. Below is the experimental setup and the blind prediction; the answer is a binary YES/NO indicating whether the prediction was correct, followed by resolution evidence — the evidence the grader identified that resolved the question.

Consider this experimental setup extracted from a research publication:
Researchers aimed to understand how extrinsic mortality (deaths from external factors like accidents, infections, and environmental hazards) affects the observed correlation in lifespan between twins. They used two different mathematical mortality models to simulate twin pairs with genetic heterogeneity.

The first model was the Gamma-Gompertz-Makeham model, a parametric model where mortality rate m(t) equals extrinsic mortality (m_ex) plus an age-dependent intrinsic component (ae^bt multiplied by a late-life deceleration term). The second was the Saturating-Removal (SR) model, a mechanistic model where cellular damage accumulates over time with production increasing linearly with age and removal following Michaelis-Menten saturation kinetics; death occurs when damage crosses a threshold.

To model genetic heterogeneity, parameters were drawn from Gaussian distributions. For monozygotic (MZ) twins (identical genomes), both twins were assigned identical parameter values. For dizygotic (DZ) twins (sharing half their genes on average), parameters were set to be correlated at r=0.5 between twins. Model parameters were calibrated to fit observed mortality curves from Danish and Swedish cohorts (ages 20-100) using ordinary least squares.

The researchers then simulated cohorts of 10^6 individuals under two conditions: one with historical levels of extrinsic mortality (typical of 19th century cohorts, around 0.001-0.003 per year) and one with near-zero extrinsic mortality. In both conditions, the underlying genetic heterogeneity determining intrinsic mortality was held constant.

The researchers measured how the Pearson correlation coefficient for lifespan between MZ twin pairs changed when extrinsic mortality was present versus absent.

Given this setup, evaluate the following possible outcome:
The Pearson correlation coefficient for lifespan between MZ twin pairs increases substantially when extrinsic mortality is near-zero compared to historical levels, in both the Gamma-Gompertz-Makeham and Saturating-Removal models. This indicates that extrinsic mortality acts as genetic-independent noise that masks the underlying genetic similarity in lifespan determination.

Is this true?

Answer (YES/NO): YES